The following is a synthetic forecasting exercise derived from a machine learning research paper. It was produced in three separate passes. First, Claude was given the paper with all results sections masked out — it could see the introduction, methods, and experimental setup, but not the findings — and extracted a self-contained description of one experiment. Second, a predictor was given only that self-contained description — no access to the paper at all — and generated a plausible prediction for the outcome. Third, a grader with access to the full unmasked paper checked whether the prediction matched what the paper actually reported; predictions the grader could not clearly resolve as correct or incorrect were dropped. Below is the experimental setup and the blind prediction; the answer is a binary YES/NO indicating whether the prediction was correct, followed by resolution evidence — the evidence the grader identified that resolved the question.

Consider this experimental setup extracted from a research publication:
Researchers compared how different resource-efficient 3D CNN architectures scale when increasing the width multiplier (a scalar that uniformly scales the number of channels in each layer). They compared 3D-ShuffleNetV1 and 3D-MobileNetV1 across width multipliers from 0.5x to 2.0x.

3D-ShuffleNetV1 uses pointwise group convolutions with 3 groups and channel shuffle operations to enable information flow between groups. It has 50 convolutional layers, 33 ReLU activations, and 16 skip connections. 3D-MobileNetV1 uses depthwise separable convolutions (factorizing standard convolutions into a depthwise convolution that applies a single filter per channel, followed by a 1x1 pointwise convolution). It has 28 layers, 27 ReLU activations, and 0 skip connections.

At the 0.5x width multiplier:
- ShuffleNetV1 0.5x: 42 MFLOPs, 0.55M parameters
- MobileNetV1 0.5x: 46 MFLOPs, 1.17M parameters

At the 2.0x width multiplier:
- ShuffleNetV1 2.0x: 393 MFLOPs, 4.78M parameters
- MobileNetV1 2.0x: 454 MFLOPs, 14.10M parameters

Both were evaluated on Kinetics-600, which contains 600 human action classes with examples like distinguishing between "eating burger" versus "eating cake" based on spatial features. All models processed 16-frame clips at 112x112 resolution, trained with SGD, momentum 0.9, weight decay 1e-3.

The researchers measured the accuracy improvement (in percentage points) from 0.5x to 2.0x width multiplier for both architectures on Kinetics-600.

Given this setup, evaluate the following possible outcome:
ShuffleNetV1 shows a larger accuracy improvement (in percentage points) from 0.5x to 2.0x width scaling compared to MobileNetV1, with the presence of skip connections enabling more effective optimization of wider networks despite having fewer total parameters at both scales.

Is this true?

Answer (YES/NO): YES